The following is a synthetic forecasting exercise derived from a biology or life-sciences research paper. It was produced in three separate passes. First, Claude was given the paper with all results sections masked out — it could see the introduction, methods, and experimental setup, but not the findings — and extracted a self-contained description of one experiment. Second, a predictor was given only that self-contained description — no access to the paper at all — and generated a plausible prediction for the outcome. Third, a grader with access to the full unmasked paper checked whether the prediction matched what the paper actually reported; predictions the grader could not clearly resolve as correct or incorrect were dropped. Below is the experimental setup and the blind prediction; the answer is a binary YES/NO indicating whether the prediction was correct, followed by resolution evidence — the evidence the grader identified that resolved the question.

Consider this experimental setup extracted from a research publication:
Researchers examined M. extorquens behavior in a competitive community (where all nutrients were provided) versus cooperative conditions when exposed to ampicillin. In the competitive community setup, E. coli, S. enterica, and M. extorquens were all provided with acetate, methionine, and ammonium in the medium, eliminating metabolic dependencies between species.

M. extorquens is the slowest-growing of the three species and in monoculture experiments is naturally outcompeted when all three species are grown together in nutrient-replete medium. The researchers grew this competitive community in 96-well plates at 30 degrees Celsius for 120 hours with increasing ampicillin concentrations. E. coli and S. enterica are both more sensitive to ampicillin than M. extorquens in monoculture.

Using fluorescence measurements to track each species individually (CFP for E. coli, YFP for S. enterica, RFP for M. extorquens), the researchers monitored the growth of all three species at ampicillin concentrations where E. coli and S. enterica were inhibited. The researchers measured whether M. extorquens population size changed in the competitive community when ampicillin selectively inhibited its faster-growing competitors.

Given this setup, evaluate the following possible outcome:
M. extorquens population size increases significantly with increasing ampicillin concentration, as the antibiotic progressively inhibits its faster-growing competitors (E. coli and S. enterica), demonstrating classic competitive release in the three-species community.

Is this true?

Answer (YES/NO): YES